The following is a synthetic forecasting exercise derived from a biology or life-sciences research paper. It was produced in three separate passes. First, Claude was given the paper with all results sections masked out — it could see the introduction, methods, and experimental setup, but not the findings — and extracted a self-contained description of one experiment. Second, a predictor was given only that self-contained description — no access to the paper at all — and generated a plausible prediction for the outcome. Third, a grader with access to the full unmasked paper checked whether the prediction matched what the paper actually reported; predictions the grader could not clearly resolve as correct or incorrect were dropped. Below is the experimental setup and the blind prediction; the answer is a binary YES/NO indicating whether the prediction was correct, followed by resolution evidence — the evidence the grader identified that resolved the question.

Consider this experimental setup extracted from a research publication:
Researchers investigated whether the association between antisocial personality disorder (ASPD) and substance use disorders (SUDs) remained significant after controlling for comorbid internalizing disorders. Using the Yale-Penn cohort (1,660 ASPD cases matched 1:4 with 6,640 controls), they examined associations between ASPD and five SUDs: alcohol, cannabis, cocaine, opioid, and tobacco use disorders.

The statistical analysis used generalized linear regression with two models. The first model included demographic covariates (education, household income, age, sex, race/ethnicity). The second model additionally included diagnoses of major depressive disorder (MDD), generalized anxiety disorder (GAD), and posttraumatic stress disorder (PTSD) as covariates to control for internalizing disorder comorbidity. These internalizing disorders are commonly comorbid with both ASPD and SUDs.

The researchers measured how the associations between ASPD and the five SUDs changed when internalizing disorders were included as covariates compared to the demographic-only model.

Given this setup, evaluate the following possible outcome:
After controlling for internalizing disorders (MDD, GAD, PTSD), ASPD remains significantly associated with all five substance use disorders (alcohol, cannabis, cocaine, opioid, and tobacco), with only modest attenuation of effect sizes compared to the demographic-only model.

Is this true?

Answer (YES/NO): NO